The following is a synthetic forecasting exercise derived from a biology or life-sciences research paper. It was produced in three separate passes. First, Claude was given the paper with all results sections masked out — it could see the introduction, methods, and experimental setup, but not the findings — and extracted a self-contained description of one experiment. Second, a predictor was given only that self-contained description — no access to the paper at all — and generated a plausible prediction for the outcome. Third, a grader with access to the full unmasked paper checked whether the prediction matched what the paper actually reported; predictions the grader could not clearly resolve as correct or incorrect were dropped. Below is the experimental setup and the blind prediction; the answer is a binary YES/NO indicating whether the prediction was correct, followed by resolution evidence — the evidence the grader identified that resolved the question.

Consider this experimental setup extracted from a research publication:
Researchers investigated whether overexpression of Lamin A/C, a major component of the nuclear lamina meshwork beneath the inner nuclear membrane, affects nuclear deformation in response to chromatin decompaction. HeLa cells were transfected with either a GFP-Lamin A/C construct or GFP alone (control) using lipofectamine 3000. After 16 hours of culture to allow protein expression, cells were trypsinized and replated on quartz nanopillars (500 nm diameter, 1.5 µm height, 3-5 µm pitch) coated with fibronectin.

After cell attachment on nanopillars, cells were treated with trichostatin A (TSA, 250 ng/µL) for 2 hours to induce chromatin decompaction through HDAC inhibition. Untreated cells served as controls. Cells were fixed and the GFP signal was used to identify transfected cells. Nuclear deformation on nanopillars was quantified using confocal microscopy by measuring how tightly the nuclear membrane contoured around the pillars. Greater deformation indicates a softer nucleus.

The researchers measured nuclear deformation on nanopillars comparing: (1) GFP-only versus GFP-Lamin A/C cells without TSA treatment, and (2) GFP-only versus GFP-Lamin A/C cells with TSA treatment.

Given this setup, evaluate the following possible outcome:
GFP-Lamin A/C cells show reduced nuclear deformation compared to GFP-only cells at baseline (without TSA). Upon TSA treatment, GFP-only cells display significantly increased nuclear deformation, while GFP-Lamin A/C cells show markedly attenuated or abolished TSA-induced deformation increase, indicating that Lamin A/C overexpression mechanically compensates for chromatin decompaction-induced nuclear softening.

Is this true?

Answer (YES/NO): NO